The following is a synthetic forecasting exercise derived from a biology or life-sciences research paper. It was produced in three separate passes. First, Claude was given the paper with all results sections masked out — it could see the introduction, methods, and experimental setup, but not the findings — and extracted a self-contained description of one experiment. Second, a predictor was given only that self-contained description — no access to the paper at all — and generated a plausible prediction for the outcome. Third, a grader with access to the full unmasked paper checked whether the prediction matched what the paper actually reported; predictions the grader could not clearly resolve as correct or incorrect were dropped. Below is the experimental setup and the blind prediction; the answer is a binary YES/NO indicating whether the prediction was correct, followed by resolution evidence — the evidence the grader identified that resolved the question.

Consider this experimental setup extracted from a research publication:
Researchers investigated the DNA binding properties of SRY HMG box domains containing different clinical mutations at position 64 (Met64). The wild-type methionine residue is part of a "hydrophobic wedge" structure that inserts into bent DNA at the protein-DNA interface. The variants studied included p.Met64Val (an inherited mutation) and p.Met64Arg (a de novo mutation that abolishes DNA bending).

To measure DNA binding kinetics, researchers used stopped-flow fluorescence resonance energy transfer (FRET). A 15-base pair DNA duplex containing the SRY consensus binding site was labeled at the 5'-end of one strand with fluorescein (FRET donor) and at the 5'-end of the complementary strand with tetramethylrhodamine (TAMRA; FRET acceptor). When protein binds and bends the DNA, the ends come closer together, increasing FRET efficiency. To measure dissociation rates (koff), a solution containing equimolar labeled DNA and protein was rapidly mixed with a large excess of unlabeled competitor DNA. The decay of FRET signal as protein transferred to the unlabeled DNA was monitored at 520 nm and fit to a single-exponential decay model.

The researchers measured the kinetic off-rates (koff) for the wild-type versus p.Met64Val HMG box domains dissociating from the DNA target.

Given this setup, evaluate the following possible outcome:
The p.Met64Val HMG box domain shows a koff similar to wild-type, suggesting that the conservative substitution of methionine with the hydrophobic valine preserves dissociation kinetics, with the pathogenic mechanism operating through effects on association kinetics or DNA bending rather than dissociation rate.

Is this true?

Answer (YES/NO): NO